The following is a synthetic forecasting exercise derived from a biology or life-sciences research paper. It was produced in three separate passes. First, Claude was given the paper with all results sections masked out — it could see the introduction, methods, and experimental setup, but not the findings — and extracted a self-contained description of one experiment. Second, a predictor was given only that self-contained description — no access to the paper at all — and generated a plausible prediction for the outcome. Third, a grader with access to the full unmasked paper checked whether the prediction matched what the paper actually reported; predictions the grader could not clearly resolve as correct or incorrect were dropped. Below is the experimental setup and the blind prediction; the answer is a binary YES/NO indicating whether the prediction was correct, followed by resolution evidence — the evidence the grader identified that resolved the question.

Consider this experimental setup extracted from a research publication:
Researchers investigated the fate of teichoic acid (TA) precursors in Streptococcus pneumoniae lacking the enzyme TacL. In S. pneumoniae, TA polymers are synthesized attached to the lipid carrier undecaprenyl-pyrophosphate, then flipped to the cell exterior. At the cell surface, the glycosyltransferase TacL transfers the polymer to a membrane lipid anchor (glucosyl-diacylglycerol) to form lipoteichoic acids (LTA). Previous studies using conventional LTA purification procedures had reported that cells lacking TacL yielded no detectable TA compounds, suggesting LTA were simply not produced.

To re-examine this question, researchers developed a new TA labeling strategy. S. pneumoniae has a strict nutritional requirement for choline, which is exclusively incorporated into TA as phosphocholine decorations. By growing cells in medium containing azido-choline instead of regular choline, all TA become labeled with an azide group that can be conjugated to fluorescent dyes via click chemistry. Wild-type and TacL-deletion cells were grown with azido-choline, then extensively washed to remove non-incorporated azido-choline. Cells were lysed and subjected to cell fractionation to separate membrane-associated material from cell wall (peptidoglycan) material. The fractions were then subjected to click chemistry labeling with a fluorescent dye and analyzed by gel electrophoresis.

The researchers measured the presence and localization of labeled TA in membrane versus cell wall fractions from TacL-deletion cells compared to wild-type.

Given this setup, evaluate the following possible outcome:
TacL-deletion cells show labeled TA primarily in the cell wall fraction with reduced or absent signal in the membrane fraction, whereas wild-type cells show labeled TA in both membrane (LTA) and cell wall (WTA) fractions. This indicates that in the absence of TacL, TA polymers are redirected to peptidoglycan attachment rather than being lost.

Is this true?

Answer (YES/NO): NO